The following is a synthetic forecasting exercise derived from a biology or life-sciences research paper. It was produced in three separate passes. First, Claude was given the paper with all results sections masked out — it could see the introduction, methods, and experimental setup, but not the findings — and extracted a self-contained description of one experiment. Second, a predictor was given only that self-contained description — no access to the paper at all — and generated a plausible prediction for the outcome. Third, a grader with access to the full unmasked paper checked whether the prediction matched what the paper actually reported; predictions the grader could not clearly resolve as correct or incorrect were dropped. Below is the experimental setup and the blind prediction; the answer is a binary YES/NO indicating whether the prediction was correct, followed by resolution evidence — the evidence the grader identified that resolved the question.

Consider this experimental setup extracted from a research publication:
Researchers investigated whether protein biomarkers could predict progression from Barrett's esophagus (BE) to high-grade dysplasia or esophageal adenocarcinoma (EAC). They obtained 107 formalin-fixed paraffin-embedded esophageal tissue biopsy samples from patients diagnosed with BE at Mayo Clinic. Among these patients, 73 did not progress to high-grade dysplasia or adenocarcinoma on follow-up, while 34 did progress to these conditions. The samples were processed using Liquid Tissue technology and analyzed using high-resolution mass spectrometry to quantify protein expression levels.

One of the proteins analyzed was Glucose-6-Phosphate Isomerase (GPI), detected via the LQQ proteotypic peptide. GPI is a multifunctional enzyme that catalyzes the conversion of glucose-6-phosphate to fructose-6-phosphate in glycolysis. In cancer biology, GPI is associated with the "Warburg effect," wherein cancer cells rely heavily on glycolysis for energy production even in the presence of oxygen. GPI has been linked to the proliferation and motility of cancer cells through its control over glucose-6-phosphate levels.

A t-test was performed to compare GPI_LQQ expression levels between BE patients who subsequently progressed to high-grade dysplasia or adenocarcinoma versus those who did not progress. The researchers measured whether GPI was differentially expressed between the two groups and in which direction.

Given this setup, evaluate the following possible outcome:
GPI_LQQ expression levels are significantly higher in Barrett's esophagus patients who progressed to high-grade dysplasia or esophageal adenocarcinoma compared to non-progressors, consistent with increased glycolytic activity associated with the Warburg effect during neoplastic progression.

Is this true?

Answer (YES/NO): NO